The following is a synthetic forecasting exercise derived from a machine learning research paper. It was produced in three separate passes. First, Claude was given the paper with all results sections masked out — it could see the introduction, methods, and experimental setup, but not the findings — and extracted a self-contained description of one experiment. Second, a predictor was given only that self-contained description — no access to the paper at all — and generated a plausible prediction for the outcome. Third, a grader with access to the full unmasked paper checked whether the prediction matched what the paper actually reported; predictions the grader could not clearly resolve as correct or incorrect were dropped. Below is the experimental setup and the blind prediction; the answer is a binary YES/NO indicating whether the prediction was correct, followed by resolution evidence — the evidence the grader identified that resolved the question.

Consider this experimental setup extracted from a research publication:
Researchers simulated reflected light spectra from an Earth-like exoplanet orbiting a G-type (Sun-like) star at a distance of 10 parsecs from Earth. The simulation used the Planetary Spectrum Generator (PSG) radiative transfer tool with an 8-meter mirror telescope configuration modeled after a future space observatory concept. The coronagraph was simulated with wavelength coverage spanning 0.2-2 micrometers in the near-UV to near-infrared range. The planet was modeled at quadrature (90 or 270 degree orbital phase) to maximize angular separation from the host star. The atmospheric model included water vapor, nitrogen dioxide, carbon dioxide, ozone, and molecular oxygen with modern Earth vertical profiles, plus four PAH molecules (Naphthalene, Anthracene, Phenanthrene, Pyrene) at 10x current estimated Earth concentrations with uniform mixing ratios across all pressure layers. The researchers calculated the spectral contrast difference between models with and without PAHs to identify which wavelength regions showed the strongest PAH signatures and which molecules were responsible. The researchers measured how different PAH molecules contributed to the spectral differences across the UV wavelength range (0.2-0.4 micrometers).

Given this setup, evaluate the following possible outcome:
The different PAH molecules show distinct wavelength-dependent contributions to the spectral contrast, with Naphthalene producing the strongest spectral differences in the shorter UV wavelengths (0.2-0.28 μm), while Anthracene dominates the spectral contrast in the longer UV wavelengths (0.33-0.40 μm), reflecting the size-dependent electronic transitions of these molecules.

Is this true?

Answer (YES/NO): NO